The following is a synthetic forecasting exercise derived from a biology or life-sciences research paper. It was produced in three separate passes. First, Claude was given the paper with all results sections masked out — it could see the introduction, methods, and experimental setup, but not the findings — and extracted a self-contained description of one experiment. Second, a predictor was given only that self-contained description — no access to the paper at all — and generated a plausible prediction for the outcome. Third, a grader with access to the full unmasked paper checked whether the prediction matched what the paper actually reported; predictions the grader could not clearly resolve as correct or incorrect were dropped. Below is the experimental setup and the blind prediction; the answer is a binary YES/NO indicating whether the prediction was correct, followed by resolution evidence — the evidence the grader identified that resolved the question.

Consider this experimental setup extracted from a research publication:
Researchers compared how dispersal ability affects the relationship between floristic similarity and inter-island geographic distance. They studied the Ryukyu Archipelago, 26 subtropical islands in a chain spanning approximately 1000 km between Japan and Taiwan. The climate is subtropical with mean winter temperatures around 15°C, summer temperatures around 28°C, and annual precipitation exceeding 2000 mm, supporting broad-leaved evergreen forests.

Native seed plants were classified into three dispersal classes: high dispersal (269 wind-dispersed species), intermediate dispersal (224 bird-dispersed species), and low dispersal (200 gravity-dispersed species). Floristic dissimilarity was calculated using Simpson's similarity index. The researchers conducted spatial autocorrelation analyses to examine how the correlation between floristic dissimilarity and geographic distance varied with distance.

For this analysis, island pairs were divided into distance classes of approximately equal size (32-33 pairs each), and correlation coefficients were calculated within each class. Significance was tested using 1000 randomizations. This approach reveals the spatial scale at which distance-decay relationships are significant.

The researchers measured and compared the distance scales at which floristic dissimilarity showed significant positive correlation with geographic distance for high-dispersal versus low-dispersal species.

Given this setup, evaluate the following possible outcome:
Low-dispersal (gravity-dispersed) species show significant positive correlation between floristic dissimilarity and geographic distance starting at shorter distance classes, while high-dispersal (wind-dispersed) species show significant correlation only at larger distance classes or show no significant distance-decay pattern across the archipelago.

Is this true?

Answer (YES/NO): NO